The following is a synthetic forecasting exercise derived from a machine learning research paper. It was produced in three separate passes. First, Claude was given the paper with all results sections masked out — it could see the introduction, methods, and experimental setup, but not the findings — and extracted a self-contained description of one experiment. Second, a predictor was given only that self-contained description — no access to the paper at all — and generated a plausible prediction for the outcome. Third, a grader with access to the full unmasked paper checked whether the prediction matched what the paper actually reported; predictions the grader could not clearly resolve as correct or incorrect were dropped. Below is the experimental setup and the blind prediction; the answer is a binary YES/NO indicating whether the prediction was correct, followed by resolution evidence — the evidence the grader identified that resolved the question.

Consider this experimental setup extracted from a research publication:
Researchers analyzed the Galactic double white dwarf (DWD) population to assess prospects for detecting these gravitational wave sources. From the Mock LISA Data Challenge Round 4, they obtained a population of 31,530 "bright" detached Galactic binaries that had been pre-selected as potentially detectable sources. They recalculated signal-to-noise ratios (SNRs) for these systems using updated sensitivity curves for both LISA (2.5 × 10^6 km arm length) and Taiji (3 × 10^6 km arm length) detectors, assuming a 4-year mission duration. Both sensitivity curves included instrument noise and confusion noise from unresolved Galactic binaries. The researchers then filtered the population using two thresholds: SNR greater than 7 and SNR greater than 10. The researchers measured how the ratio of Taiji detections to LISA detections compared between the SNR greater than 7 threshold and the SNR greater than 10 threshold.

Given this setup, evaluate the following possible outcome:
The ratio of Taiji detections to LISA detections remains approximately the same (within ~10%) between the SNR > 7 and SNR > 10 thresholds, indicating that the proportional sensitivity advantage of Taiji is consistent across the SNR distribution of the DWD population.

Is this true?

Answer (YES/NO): NO